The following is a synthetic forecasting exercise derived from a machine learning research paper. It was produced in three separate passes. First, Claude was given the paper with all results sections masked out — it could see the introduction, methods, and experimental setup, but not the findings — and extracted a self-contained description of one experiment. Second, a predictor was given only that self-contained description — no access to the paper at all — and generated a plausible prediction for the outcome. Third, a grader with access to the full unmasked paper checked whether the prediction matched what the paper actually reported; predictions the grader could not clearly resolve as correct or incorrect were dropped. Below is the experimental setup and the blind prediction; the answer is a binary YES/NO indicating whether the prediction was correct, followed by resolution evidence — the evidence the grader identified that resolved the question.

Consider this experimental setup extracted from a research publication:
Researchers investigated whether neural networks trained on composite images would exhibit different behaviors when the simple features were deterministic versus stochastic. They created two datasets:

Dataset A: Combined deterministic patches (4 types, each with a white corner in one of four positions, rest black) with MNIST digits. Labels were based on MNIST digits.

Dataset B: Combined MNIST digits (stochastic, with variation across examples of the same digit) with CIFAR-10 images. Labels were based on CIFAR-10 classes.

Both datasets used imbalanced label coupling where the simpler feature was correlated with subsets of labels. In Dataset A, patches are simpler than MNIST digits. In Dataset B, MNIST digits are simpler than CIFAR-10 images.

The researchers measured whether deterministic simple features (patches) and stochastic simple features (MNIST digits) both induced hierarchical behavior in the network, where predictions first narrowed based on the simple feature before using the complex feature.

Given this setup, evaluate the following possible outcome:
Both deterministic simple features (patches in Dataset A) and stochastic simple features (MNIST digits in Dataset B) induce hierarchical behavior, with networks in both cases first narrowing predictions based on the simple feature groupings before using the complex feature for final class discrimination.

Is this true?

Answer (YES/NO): YES